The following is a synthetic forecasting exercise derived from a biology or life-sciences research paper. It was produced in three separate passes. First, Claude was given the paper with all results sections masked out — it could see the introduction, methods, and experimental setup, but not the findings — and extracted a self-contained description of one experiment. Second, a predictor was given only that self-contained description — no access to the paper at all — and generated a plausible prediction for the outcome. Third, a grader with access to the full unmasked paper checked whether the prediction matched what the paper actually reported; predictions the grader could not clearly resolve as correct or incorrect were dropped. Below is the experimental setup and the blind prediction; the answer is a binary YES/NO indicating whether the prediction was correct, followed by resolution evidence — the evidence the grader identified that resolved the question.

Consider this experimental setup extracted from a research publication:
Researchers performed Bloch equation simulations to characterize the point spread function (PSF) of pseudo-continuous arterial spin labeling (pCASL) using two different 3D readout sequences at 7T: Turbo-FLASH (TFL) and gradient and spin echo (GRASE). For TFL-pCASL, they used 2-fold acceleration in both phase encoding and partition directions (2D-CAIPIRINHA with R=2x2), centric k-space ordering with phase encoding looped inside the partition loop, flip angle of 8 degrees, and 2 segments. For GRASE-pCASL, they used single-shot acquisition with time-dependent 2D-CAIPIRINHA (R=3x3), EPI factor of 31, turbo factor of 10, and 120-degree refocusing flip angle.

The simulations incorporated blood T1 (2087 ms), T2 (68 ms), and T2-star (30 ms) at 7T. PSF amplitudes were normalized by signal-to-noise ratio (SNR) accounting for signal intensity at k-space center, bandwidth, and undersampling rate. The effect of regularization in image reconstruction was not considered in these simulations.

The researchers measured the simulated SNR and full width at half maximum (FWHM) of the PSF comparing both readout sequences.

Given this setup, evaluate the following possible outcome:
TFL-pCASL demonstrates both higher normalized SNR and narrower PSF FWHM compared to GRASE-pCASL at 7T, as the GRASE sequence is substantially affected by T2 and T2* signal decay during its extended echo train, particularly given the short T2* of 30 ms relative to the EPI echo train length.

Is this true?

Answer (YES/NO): NO